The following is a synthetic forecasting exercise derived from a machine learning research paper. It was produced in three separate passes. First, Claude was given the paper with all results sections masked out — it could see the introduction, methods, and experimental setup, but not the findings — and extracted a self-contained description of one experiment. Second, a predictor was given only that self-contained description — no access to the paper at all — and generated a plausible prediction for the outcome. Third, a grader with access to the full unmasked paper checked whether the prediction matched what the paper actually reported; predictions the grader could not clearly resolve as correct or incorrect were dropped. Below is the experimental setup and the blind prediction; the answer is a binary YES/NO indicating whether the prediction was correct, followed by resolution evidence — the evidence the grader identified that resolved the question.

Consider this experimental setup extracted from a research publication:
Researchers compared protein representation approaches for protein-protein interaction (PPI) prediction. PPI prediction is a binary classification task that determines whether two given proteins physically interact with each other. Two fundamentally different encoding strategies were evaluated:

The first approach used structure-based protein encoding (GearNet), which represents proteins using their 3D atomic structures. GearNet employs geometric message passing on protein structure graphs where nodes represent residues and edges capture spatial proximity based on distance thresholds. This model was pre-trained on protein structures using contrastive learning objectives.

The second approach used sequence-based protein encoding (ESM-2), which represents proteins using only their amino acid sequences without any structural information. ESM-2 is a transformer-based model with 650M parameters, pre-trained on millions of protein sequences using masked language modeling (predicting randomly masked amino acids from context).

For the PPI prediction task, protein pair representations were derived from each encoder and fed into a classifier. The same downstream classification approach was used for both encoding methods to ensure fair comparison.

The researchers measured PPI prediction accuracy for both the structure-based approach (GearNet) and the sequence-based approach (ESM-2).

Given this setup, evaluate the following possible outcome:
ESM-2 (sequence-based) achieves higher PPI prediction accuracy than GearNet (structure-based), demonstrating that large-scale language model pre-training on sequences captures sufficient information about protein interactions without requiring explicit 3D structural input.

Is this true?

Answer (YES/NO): YES